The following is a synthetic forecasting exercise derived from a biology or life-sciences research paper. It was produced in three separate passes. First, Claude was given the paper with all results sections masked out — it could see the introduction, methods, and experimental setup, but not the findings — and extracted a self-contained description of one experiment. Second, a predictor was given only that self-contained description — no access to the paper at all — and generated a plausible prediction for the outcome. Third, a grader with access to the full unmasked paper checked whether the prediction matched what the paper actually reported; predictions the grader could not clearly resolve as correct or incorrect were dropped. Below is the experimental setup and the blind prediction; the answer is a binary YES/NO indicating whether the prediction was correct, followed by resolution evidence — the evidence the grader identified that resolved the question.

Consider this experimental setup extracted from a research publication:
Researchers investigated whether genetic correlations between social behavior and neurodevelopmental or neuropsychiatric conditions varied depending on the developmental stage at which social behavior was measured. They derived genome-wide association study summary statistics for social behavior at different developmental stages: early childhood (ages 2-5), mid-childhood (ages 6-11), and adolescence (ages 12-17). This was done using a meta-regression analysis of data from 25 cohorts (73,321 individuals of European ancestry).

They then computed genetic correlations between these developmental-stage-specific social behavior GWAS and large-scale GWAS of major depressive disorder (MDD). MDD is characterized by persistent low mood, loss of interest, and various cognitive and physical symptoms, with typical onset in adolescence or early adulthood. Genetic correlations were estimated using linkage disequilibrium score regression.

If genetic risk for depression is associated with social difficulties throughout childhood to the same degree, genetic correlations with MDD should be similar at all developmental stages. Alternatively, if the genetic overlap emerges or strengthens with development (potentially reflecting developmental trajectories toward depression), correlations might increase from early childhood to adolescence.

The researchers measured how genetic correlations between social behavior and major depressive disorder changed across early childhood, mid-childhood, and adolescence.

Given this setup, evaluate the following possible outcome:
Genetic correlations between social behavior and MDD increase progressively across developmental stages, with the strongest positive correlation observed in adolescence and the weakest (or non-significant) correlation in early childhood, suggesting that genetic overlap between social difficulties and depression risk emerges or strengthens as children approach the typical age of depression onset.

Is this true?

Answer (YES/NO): NO